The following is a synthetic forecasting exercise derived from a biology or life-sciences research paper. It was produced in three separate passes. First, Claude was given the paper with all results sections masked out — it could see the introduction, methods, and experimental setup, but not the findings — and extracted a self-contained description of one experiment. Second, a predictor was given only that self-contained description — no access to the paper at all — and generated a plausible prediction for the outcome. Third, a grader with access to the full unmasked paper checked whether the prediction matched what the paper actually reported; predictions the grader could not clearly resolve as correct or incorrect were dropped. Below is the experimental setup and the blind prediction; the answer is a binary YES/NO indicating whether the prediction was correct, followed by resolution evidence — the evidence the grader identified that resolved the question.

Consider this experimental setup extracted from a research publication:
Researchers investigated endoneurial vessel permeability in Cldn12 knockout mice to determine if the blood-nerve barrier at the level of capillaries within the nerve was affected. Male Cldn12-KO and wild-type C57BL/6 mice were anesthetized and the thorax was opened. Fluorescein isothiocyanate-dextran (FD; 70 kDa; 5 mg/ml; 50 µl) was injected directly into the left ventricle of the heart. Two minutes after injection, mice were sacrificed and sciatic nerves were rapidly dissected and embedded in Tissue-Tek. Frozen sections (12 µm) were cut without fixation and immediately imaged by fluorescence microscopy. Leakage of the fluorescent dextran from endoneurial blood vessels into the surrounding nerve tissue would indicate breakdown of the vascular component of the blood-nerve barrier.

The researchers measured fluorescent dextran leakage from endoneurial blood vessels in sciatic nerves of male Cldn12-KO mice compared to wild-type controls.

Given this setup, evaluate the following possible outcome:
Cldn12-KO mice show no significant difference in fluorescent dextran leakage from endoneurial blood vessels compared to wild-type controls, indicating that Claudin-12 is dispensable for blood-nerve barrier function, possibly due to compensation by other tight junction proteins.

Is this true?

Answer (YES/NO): YES